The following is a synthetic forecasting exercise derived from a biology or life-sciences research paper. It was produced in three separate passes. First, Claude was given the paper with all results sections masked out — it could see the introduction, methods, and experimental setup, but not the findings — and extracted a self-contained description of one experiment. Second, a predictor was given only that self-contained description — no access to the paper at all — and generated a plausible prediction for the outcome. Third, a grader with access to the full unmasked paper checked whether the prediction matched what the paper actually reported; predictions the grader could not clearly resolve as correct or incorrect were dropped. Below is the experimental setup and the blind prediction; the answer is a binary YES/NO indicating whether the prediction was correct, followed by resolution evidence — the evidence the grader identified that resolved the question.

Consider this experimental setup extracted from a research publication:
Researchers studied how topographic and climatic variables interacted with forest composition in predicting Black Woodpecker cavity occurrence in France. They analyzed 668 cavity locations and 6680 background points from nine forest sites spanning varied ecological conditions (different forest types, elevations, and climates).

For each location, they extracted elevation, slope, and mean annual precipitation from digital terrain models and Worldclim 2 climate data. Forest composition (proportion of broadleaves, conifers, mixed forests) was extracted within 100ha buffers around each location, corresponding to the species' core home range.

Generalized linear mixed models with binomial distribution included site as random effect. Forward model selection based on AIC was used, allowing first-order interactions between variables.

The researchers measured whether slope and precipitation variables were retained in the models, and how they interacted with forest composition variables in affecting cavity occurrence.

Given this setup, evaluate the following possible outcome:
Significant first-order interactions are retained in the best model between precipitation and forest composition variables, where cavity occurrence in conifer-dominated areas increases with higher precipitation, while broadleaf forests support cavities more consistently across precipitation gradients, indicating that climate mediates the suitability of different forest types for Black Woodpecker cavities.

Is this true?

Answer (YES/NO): NO